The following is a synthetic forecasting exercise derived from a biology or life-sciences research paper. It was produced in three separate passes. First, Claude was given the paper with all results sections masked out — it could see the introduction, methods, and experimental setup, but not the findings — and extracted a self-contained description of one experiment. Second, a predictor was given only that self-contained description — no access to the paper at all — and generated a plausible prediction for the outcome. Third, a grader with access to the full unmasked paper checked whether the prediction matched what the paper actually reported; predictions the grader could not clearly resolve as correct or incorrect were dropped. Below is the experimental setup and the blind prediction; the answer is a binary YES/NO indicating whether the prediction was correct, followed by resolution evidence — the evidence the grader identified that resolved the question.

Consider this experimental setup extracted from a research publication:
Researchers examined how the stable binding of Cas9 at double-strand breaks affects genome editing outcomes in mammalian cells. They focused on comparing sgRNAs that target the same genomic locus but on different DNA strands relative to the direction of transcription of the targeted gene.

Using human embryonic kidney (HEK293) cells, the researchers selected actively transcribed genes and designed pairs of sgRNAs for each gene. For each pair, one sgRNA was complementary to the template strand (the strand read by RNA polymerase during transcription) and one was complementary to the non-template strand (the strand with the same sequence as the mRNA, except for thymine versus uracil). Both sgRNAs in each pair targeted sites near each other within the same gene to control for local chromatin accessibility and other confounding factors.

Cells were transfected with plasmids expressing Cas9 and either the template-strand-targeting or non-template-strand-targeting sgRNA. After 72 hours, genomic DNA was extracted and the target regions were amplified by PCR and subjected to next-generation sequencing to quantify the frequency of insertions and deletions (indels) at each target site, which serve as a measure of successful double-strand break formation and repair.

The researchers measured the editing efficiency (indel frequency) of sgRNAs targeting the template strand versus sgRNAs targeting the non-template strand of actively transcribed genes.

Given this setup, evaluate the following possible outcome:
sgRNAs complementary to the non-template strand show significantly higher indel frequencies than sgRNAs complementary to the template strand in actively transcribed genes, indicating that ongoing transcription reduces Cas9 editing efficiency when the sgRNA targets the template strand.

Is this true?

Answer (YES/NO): NO